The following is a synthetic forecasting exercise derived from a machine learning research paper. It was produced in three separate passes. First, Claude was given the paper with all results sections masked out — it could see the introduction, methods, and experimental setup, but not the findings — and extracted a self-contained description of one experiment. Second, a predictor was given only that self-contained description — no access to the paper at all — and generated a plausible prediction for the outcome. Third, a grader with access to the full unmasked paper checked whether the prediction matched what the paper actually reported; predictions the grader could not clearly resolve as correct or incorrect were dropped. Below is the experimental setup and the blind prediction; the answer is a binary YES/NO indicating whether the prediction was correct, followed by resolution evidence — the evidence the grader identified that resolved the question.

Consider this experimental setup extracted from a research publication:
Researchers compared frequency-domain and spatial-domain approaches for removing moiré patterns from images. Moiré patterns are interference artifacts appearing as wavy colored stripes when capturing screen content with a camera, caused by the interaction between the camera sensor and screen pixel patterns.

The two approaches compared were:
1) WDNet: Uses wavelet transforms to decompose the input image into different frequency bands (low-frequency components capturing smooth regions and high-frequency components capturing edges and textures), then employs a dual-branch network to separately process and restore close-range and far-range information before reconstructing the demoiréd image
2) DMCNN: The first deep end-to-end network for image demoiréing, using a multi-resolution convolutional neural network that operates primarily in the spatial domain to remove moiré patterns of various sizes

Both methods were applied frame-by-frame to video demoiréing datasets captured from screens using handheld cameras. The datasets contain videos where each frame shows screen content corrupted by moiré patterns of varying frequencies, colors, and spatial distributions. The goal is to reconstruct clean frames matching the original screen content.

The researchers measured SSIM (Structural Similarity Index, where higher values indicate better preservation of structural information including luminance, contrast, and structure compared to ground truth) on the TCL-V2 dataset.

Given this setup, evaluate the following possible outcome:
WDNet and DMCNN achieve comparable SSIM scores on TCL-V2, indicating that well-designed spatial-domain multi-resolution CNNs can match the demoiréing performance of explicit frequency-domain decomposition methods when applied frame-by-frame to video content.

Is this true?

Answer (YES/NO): NO